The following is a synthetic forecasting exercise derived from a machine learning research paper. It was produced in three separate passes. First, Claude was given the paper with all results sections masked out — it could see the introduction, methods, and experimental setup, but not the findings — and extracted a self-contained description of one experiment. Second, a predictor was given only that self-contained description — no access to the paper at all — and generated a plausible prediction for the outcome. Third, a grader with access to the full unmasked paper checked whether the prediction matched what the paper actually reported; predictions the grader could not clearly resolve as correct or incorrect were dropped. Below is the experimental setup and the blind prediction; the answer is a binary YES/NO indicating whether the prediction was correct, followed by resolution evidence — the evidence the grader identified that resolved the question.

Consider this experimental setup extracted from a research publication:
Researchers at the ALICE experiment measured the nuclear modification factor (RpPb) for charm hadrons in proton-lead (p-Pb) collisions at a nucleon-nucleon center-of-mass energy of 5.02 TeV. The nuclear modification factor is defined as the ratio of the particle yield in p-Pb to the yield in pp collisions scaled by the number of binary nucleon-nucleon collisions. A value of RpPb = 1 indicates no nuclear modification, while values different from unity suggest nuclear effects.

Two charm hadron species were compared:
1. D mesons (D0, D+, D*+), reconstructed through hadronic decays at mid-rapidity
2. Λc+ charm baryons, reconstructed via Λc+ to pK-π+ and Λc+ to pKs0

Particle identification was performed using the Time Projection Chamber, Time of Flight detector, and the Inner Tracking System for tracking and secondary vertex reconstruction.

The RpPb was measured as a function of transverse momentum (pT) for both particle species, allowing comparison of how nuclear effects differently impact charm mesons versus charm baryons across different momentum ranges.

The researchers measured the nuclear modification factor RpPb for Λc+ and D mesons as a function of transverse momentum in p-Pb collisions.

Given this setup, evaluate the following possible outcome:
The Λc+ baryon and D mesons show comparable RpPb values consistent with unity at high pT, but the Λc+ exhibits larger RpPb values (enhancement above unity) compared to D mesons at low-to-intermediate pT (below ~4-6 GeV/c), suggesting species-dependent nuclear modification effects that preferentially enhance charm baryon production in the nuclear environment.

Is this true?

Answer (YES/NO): NO